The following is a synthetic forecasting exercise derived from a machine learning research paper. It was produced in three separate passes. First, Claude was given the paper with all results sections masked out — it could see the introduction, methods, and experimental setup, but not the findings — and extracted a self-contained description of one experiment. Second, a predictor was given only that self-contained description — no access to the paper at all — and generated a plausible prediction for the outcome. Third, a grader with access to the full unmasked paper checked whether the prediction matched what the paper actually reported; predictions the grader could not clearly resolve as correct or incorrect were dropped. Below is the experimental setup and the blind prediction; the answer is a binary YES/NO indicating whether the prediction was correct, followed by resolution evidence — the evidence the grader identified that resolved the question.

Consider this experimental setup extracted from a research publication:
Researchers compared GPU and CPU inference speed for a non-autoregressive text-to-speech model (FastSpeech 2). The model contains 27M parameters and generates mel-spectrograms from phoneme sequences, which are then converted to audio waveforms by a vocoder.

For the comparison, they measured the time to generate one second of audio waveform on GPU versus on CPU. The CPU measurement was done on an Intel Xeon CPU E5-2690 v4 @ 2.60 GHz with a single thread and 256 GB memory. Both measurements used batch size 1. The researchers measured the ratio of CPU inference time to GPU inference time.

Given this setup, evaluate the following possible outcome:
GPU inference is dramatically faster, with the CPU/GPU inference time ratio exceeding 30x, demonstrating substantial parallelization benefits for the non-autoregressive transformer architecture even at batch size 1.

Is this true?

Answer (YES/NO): NO